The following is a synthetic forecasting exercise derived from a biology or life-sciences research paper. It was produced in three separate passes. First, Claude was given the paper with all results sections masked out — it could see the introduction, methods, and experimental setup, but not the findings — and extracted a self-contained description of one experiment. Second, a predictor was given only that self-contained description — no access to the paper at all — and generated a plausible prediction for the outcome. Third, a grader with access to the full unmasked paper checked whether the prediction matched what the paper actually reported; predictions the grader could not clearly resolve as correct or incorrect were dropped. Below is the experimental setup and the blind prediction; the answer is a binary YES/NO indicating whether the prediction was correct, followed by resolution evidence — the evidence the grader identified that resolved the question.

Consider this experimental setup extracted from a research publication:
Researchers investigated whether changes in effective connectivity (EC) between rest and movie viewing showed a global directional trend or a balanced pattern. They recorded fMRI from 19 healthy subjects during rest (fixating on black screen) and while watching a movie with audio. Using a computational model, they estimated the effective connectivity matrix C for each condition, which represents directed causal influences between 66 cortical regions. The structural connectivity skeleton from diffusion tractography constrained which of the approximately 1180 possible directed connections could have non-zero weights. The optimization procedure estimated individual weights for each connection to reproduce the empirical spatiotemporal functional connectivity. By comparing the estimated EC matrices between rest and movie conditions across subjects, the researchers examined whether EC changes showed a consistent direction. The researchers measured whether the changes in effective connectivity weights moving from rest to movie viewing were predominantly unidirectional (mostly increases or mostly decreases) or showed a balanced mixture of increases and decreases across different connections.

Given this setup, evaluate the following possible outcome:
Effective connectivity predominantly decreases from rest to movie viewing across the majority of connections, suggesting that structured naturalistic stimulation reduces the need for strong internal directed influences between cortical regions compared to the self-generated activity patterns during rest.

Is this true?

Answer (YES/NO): NO